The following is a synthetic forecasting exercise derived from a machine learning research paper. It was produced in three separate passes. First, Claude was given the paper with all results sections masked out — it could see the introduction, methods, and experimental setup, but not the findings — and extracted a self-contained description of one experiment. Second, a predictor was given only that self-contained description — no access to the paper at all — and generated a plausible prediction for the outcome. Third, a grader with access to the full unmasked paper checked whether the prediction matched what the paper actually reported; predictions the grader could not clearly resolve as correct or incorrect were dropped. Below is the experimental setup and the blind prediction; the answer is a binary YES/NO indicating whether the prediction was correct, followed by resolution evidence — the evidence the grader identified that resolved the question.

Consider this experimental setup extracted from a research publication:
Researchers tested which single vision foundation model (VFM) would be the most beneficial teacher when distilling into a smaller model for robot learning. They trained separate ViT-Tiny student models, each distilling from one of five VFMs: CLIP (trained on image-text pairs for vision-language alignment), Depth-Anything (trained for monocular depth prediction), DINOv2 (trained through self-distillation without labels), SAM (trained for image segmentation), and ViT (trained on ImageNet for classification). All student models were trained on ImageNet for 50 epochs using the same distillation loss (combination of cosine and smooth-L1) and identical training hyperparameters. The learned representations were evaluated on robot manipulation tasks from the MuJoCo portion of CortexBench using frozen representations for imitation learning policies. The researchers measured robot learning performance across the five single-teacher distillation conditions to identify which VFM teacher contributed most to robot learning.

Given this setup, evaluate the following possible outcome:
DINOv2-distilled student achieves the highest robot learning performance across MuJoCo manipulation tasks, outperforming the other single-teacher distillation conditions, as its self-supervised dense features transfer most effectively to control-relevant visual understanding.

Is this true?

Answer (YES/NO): NO